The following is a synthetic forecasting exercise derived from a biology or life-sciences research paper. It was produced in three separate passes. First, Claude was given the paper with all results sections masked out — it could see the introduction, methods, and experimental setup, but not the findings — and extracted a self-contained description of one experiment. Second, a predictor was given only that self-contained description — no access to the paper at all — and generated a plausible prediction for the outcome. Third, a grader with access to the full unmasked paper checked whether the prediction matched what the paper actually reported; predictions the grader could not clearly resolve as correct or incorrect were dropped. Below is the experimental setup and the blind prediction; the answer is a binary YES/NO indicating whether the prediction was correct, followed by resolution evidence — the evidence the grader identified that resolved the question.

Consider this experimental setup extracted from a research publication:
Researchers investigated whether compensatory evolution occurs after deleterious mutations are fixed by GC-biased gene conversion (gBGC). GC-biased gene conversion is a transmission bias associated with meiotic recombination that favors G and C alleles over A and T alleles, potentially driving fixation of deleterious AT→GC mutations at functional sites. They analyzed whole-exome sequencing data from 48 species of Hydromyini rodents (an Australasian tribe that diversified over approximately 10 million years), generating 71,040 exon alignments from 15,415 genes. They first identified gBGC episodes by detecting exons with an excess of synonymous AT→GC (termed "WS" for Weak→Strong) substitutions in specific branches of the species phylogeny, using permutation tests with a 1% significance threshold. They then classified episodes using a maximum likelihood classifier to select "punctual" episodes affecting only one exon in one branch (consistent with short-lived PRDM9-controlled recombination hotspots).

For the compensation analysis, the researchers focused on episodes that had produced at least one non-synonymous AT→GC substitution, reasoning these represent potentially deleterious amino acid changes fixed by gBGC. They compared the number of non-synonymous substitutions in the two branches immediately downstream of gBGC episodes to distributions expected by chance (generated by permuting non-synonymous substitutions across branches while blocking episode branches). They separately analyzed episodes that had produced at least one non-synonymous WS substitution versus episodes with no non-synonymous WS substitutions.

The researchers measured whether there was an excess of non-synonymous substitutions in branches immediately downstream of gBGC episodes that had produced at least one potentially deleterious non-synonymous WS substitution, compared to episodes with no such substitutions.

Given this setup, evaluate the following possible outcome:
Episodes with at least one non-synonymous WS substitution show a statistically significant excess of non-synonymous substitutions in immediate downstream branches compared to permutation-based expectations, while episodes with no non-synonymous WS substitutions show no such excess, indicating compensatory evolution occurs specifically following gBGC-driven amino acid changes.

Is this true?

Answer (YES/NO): YES